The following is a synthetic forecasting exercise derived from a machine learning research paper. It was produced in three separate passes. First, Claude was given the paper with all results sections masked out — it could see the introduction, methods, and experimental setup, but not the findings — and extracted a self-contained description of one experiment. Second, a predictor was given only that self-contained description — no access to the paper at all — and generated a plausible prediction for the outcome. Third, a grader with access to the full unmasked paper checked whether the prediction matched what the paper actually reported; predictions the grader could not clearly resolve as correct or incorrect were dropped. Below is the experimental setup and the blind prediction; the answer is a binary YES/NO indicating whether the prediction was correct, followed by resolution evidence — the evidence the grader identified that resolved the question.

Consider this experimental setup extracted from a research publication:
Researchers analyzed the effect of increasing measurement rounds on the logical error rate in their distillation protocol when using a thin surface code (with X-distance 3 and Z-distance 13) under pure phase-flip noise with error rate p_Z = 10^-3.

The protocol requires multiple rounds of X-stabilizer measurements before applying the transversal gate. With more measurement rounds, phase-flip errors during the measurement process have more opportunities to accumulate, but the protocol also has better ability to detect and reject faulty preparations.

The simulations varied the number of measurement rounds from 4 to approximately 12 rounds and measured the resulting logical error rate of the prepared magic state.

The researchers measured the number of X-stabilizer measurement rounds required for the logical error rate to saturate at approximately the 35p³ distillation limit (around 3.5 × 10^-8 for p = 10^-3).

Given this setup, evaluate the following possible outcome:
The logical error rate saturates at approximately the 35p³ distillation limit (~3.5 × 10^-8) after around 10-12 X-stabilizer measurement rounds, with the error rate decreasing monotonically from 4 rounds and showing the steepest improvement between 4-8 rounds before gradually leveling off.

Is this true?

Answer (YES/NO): NO